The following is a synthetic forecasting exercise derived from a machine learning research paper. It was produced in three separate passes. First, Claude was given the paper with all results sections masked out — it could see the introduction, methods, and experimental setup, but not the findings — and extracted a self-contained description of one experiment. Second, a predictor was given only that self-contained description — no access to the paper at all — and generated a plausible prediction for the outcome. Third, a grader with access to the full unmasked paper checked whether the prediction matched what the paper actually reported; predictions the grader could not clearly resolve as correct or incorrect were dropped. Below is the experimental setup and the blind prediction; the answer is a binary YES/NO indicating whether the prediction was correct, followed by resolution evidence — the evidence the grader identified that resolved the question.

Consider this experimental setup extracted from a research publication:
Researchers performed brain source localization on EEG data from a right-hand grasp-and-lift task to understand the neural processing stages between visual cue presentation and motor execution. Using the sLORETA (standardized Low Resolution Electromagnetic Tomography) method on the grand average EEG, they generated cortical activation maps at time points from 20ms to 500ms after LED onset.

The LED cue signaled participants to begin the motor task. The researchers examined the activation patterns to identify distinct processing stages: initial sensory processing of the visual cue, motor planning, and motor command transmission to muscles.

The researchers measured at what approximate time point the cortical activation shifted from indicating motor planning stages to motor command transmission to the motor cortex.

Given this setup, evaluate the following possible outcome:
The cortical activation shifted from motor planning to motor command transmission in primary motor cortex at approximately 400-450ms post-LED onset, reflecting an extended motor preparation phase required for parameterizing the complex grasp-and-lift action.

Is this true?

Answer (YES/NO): NO